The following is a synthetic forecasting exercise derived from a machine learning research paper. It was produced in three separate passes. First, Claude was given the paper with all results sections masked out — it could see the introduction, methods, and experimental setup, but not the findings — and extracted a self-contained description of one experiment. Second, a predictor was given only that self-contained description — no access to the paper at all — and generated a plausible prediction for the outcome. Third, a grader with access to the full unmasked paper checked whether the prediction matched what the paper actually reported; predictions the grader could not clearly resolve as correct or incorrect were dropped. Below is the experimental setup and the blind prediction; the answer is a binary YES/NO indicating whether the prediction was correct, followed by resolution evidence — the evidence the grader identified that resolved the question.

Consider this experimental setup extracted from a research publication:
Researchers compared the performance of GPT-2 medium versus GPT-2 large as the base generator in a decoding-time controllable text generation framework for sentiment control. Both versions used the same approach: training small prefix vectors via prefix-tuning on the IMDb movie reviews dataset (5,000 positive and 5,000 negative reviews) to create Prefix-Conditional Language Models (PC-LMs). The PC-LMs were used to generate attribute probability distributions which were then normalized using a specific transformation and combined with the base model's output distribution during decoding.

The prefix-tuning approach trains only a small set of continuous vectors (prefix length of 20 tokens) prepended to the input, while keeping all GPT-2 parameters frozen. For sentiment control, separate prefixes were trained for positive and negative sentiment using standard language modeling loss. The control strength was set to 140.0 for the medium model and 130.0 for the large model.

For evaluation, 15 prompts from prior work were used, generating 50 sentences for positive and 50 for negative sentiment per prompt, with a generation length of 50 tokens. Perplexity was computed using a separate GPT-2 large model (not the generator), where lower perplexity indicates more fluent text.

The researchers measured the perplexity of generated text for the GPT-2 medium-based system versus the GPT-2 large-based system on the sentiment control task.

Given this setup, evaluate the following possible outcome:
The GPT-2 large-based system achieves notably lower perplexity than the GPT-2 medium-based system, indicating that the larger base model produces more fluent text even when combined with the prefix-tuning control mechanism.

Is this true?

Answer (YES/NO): YES